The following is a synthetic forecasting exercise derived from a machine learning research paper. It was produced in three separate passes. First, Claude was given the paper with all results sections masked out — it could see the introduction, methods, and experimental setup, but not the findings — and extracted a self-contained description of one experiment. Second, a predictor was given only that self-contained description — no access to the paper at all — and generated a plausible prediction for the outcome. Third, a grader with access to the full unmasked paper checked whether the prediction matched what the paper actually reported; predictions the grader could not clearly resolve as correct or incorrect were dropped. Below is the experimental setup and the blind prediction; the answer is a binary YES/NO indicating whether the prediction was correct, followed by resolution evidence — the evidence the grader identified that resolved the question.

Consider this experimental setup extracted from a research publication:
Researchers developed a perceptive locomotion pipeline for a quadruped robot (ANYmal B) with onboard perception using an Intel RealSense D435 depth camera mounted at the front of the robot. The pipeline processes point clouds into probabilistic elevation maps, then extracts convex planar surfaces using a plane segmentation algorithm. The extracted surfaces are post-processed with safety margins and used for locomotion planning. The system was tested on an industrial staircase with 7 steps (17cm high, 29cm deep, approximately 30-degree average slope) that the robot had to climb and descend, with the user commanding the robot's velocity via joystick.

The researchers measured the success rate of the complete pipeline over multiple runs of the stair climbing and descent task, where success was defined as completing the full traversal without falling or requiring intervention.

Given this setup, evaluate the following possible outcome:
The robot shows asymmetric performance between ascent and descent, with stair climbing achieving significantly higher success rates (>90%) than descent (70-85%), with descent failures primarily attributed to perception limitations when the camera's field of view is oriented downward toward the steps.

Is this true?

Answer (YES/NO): NO